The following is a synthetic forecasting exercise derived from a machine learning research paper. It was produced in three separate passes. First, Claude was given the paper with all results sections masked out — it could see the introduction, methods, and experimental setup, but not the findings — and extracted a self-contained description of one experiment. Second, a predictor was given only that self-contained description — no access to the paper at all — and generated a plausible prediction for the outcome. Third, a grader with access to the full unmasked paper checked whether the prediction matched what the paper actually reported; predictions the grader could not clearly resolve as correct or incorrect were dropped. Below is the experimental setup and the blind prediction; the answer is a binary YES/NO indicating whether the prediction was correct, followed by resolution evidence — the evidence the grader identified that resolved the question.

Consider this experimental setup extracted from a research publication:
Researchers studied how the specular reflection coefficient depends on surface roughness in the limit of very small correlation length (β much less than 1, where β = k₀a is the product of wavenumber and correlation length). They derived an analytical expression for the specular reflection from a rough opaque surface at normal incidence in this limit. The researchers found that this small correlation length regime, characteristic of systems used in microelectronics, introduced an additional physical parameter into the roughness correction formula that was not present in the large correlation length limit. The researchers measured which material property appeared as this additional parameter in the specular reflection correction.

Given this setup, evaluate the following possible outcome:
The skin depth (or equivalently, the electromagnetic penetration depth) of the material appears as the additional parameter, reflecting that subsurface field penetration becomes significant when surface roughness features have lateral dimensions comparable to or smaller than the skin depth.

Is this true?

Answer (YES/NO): YES